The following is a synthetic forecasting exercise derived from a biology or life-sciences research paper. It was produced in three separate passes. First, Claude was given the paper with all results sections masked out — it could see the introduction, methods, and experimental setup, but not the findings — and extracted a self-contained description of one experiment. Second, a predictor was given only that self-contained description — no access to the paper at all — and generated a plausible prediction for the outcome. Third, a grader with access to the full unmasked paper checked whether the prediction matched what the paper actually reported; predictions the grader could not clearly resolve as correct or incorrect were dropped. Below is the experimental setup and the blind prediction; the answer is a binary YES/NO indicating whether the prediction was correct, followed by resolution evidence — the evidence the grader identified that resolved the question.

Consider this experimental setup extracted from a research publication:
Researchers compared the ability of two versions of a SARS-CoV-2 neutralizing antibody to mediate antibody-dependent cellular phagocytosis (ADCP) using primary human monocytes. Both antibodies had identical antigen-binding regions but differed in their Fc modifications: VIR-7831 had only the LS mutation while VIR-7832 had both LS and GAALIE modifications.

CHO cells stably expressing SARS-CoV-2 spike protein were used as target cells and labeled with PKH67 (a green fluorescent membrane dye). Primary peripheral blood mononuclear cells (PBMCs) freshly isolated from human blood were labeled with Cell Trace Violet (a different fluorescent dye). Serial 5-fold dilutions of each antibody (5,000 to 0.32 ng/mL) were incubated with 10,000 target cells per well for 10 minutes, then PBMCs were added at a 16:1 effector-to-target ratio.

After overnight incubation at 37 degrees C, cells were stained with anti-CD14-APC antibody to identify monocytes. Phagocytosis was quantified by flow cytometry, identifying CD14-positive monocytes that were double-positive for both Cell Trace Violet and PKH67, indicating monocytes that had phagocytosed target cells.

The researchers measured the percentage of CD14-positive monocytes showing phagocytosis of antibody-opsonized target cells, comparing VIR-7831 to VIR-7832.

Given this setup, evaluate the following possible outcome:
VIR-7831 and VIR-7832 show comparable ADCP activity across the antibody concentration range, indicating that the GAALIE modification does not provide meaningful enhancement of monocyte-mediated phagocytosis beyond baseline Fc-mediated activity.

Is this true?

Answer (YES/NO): YES